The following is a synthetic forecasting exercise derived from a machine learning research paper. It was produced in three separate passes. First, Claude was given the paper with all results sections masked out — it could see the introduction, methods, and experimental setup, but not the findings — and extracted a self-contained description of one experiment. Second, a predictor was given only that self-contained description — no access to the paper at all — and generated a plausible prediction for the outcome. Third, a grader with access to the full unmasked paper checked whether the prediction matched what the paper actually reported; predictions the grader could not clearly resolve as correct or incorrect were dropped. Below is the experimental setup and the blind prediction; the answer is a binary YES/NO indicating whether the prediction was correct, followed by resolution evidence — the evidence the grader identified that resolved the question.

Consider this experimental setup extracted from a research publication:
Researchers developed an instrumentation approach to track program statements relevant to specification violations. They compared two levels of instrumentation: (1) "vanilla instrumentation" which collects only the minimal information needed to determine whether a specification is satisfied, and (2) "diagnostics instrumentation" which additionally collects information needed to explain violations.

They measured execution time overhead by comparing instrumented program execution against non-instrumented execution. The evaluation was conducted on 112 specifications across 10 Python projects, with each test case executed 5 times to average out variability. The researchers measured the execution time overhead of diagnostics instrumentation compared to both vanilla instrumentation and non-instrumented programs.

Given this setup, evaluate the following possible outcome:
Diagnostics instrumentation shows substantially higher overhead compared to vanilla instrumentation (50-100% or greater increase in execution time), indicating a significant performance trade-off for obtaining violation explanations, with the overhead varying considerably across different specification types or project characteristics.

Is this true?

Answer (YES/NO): NO